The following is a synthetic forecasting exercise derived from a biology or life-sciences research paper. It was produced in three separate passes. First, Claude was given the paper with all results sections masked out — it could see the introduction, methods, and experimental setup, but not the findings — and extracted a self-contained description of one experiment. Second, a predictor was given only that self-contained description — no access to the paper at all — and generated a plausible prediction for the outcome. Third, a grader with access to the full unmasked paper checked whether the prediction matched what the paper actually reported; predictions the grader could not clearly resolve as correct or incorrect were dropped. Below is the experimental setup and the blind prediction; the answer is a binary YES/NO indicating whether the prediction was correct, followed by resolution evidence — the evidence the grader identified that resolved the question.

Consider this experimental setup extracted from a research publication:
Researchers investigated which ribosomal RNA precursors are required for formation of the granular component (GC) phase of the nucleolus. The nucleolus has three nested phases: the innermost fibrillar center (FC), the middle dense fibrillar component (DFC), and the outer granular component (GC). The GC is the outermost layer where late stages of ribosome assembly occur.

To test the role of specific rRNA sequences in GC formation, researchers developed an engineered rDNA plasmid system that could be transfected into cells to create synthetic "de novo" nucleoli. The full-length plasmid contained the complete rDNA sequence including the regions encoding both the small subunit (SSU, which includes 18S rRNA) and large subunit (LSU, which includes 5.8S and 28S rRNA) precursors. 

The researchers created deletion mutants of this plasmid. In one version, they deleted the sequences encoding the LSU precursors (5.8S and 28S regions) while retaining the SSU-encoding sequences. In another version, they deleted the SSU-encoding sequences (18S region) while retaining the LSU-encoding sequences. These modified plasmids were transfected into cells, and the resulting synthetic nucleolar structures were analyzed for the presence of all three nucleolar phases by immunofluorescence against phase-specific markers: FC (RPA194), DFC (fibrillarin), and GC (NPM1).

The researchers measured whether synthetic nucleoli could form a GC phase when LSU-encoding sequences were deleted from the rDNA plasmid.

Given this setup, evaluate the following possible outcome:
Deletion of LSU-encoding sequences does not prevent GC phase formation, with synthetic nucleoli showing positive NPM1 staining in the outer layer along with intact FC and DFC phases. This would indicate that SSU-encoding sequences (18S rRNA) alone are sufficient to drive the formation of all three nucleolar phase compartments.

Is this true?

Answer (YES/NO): NO